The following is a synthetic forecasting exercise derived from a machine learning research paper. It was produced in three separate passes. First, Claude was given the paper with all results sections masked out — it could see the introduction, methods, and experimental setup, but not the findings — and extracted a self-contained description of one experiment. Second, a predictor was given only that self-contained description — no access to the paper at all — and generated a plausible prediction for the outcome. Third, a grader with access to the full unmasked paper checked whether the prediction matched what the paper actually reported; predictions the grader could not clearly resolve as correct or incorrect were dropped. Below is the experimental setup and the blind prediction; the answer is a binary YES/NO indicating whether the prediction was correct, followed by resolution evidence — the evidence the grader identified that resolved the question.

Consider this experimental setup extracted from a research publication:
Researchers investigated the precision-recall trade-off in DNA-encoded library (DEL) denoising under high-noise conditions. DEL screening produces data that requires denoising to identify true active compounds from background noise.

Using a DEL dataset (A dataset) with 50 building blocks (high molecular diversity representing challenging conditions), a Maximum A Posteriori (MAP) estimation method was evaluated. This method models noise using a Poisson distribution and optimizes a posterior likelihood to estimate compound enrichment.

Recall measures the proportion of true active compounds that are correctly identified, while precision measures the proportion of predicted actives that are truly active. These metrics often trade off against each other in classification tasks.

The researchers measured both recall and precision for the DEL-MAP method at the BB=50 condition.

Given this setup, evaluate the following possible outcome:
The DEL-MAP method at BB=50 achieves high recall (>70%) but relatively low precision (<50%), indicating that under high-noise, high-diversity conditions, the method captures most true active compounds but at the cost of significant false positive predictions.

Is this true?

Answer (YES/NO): YES